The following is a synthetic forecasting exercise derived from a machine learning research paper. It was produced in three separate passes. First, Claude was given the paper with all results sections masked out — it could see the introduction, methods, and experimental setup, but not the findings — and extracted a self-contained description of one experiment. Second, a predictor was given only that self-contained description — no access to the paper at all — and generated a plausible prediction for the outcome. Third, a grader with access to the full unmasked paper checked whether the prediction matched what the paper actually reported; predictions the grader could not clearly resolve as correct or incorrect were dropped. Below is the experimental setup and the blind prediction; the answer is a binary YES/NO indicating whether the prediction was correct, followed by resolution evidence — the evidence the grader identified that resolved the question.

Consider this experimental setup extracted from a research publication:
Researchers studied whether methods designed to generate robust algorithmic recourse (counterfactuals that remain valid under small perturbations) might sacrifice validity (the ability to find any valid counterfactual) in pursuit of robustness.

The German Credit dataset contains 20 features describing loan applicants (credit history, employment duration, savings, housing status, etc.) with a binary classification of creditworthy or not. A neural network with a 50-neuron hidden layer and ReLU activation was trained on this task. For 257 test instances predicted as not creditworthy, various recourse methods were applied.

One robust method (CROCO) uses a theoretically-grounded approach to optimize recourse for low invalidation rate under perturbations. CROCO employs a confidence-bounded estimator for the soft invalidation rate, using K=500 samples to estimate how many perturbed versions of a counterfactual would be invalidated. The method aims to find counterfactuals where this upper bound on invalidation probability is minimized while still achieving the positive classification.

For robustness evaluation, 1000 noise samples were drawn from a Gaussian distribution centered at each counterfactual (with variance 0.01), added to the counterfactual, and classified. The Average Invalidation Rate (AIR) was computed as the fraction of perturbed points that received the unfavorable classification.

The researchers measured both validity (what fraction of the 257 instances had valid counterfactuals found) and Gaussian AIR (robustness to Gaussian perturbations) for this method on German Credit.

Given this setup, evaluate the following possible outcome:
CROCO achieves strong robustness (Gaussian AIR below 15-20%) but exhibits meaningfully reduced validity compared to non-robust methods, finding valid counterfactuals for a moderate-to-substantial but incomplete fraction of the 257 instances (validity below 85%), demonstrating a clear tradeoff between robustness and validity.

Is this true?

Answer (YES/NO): YES